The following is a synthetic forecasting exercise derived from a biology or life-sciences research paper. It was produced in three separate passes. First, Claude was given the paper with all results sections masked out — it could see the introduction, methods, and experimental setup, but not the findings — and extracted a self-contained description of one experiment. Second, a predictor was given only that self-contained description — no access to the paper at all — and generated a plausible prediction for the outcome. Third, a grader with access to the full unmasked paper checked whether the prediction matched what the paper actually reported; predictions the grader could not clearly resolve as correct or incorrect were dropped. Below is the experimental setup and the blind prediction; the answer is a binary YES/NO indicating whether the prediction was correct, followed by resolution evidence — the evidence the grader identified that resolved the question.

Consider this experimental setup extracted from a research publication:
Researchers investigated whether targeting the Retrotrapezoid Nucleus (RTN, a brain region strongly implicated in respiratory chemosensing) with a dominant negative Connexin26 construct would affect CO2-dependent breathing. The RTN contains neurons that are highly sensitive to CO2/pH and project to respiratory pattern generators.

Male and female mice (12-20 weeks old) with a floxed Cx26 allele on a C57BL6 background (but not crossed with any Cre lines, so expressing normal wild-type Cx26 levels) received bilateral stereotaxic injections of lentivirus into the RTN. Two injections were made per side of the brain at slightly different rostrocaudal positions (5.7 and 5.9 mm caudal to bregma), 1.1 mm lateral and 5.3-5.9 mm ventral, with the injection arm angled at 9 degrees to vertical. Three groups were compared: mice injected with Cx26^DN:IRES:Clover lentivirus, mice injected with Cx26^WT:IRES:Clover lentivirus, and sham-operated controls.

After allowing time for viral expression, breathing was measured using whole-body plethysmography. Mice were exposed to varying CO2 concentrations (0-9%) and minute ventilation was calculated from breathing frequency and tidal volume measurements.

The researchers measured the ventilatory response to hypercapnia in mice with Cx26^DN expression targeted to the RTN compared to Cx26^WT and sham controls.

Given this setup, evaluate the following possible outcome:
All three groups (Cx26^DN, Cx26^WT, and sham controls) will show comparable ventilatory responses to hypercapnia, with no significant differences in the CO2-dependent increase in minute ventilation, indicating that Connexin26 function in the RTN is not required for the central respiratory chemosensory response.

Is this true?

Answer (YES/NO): YES